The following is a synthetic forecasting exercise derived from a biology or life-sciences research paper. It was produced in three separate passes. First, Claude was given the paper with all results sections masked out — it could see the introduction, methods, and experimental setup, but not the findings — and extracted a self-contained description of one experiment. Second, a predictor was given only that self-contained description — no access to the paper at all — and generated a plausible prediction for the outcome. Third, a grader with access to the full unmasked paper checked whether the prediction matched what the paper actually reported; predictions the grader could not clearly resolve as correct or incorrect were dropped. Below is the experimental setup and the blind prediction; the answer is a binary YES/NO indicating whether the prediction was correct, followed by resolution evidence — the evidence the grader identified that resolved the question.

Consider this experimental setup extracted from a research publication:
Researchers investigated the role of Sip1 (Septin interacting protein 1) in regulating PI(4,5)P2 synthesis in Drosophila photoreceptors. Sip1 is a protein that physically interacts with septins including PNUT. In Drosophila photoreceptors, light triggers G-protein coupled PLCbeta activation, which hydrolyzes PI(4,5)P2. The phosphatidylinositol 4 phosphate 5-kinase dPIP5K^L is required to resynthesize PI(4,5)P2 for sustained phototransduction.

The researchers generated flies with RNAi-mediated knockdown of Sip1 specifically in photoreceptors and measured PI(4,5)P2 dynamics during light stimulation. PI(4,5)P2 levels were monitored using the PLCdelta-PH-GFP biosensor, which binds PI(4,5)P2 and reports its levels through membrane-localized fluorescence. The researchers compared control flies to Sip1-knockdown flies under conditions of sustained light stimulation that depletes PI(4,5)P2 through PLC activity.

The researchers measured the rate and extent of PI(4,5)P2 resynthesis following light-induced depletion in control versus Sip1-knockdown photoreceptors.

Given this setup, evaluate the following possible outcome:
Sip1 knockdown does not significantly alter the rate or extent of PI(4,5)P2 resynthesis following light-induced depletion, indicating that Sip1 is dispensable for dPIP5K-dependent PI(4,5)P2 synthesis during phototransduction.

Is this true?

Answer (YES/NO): NO